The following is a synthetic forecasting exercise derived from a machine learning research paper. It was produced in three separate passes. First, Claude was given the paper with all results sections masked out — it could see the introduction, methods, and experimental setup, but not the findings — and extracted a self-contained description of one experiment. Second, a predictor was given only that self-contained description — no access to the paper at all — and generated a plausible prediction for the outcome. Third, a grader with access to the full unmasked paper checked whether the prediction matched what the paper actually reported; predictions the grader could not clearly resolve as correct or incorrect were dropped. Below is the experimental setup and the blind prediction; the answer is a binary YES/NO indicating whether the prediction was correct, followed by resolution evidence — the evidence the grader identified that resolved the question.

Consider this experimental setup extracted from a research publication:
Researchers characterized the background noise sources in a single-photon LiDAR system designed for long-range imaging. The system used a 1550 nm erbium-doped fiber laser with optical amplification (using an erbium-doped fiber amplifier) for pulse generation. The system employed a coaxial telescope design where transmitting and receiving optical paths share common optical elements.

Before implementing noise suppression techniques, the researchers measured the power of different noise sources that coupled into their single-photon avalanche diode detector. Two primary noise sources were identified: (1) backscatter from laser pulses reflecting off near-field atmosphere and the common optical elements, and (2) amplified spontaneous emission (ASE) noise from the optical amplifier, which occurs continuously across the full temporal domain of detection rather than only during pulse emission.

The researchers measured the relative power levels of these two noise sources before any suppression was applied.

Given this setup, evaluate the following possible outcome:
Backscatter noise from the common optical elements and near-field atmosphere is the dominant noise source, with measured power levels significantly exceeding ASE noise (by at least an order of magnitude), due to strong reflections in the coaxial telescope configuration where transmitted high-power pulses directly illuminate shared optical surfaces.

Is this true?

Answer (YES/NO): YES